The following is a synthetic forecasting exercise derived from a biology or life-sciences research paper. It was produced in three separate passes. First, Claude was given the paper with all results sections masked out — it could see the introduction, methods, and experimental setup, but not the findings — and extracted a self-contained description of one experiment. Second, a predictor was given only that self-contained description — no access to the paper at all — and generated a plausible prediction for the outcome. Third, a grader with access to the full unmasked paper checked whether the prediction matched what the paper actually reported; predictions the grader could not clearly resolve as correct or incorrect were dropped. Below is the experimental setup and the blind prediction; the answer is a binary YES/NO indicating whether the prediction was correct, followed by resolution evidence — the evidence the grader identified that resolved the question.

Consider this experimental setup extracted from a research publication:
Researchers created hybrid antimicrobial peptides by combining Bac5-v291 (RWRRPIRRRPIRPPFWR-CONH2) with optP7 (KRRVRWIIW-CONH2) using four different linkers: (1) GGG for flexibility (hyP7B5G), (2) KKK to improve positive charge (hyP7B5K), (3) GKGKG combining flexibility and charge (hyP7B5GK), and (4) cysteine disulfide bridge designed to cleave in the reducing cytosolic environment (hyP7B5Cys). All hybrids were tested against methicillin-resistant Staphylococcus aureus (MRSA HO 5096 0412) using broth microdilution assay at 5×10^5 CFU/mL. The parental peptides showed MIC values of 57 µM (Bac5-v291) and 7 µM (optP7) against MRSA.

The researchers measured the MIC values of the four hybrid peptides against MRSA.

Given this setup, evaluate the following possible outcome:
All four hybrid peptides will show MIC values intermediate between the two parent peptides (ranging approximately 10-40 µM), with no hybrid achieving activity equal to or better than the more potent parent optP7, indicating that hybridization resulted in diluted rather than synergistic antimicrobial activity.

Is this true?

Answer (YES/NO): NO